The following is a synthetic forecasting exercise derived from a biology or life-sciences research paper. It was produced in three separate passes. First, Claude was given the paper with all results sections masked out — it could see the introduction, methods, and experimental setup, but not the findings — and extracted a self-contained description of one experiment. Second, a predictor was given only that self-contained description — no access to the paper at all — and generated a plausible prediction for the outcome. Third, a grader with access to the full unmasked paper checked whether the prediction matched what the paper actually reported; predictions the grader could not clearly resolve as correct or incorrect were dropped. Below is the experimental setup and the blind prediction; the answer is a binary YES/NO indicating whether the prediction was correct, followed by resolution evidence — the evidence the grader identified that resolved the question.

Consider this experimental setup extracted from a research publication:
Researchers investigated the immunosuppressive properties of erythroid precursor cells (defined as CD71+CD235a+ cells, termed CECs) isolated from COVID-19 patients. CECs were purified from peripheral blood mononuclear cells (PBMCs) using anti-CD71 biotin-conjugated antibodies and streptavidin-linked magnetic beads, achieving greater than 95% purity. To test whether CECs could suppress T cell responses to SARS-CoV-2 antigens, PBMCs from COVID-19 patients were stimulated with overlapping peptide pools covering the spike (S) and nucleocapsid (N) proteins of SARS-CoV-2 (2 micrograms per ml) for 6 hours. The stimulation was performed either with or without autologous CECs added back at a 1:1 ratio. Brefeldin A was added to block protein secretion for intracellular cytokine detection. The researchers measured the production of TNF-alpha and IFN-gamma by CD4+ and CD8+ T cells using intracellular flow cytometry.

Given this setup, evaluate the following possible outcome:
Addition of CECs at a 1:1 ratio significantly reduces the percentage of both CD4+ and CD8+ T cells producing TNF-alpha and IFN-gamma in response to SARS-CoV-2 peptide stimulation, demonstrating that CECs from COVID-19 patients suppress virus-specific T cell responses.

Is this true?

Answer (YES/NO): NO